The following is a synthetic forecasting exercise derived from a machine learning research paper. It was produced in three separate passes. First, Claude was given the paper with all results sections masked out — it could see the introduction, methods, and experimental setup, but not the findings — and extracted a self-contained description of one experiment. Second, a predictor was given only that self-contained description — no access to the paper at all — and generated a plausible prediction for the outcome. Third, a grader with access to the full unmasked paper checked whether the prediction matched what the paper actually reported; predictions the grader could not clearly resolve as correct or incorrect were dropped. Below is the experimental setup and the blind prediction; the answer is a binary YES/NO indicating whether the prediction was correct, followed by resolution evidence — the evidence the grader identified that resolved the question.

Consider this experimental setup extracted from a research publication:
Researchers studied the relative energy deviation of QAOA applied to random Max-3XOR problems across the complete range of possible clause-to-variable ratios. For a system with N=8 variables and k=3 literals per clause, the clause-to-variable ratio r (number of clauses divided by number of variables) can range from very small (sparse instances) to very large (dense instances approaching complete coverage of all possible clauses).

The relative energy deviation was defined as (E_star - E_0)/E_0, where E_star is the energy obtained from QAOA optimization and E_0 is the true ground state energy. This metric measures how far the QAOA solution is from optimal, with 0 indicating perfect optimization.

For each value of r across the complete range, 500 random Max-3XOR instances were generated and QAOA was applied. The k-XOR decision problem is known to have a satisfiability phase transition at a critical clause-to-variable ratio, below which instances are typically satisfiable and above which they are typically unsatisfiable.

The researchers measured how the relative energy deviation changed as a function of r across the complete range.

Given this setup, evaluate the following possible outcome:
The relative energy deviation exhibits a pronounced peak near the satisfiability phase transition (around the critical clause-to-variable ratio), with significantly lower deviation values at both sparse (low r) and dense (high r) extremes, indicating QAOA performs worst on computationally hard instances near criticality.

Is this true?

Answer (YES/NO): NO